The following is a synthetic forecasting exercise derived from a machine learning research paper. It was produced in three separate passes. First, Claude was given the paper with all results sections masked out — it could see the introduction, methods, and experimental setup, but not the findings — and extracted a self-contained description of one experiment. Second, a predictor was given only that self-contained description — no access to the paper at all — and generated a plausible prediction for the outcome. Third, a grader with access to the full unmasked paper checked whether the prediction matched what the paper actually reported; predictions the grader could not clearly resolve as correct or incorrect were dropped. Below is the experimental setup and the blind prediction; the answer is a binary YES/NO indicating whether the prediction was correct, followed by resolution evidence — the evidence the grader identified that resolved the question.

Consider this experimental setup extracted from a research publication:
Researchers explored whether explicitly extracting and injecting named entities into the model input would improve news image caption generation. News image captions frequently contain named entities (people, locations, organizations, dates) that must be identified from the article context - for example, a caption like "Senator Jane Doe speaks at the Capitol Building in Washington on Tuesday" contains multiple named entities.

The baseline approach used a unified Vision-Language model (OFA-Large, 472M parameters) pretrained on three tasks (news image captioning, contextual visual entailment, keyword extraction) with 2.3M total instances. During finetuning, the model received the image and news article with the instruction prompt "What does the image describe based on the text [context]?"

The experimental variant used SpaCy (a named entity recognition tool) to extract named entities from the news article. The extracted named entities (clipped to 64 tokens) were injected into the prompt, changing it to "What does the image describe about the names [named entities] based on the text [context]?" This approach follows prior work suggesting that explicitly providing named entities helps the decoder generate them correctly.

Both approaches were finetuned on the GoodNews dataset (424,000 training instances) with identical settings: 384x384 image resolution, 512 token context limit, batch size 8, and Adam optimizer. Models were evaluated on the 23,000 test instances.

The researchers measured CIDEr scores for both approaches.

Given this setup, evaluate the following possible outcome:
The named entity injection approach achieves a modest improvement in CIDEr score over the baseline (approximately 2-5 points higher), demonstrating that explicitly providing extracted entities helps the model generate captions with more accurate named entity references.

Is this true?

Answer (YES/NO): NO